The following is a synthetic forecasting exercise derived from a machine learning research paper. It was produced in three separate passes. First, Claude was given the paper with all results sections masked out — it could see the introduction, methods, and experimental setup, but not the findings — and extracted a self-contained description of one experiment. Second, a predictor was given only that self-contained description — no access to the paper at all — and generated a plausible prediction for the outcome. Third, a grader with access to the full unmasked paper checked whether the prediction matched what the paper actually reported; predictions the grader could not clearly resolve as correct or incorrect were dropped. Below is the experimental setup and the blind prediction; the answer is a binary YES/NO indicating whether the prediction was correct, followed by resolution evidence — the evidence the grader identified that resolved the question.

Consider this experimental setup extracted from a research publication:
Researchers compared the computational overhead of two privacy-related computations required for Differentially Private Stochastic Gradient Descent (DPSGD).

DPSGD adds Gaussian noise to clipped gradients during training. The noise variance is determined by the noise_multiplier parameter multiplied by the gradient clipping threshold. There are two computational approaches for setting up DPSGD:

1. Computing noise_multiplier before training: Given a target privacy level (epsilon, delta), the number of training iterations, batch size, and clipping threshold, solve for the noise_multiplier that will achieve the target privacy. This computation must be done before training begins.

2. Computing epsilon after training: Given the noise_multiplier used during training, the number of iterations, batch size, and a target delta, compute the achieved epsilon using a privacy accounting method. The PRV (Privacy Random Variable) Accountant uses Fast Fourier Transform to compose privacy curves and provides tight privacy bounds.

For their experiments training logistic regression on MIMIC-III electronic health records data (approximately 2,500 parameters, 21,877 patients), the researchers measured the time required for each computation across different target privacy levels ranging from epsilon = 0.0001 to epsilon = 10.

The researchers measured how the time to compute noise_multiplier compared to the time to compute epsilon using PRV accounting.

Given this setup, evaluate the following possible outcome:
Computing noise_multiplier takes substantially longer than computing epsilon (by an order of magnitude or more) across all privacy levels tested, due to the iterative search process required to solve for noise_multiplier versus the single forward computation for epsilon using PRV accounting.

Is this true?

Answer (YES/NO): NO